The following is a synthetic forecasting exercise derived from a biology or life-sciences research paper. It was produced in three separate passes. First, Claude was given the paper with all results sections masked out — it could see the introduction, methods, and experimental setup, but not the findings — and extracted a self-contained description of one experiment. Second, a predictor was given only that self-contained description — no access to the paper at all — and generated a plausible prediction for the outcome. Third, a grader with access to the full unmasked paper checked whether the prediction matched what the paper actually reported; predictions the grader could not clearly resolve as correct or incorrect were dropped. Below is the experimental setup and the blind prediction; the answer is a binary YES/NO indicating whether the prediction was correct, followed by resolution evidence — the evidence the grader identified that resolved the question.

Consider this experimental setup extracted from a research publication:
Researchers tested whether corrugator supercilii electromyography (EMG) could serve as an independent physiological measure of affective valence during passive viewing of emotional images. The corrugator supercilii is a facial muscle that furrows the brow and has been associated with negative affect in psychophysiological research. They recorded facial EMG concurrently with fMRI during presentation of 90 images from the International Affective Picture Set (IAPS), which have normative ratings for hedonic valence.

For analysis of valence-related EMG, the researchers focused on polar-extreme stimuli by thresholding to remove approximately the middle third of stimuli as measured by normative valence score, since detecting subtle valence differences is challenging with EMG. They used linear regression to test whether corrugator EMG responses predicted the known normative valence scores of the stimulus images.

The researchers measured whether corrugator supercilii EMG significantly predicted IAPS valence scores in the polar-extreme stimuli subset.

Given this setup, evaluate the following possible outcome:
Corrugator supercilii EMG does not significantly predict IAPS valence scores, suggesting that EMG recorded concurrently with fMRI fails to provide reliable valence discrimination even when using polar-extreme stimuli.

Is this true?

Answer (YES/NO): NO